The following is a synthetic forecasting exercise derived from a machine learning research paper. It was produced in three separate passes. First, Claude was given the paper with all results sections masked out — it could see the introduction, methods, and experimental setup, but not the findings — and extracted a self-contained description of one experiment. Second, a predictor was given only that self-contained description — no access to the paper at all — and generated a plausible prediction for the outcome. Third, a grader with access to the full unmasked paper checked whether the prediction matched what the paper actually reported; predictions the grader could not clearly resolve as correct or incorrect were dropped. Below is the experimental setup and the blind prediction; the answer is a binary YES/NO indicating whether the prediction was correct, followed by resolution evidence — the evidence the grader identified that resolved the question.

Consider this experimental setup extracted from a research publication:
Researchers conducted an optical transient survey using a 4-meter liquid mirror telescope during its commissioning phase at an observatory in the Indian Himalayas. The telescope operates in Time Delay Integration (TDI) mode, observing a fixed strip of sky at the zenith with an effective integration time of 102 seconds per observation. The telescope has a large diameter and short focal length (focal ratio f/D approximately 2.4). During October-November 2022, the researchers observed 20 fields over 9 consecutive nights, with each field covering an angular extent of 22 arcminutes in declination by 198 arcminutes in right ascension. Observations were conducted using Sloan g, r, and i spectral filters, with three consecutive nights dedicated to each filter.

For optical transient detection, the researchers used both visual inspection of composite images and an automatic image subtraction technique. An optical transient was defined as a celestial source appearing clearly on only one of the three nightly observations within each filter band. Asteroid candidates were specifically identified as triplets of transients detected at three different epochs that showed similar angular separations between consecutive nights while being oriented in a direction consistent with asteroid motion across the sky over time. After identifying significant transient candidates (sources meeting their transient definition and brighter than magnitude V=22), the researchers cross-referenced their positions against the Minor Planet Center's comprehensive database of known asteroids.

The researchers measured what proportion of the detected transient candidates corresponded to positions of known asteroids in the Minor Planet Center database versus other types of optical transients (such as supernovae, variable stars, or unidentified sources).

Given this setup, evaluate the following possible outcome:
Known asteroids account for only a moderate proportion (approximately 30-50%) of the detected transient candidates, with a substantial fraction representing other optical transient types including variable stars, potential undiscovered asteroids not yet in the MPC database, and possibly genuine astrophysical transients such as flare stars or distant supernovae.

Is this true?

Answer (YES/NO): NO